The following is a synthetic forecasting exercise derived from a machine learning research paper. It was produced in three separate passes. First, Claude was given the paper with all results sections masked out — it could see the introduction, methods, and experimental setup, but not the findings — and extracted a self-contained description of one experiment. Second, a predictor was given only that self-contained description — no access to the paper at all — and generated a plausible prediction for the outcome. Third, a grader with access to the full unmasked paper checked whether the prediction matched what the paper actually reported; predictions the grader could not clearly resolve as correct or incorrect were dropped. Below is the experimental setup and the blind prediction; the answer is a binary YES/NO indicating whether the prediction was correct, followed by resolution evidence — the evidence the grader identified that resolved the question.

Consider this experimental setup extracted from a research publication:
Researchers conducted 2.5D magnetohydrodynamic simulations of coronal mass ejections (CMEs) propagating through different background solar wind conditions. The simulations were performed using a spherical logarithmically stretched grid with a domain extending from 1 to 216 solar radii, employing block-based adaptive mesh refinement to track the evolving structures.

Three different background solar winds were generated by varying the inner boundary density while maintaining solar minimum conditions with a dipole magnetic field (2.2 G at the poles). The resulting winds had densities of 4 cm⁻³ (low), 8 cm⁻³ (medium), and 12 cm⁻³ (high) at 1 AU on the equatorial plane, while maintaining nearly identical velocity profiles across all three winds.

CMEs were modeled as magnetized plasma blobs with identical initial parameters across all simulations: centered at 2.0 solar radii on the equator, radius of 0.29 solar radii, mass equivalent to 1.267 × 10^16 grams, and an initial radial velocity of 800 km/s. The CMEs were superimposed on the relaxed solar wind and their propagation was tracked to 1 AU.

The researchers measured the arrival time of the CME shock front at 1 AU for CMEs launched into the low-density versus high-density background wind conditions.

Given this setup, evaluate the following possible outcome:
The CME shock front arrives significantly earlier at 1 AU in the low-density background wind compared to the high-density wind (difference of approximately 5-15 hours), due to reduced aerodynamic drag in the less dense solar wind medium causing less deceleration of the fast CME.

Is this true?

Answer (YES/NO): YES